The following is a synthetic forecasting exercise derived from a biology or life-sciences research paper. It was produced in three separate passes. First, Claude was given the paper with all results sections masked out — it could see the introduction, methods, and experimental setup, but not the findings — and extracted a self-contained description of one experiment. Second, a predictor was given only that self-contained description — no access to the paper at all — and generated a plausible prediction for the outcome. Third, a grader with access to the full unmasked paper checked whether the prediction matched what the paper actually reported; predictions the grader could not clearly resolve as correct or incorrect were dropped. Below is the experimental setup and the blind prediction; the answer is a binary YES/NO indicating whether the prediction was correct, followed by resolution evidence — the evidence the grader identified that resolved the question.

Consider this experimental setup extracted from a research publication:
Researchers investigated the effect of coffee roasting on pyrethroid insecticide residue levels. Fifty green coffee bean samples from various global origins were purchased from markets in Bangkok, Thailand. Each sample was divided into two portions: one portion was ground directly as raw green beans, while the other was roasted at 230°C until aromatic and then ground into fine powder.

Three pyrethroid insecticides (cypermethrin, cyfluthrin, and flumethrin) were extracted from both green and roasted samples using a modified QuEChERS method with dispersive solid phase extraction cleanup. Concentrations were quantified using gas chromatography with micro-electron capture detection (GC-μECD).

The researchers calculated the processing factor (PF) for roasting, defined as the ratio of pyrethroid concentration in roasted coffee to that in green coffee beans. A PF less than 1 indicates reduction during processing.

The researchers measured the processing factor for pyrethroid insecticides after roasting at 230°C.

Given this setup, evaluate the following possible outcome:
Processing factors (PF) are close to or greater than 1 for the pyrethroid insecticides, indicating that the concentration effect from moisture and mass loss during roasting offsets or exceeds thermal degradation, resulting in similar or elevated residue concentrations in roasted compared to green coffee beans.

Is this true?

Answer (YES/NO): NO